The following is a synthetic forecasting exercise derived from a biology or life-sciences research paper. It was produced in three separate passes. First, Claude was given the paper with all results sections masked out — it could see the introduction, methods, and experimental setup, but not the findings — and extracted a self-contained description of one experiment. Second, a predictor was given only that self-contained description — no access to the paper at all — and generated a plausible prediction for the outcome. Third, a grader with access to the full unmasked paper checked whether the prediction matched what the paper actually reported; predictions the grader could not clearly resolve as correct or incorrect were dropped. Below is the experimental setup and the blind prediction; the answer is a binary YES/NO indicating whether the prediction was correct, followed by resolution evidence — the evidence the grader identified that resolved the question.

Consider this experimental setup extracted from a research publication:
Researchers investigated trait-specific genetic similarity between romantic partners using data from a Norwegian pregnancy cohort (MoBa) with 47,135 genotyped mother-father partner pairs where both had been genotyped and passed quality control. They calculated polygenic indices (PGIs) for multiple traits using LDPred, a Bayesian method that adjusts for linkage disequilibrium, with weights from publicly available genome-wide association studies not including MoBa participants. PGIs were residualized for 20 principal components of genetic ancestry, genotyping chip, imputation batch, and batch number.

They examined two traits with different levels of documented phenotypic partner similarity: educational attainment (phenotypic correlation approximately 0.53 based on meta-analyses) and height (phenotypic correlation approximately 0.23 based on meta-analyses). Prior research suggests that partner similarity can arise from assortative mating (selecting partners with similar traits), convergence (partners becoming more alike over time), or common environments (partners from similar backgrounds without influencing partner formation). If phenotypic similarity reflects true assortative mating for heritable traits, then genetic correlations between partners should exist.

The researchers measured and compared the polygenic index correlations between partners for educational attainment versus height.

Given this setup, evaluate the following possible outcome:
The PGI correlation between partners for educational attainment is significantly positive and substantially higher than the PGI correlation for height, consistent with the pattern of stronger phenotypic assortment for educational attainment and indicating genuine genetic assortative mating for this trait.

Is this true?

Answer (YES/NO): YES